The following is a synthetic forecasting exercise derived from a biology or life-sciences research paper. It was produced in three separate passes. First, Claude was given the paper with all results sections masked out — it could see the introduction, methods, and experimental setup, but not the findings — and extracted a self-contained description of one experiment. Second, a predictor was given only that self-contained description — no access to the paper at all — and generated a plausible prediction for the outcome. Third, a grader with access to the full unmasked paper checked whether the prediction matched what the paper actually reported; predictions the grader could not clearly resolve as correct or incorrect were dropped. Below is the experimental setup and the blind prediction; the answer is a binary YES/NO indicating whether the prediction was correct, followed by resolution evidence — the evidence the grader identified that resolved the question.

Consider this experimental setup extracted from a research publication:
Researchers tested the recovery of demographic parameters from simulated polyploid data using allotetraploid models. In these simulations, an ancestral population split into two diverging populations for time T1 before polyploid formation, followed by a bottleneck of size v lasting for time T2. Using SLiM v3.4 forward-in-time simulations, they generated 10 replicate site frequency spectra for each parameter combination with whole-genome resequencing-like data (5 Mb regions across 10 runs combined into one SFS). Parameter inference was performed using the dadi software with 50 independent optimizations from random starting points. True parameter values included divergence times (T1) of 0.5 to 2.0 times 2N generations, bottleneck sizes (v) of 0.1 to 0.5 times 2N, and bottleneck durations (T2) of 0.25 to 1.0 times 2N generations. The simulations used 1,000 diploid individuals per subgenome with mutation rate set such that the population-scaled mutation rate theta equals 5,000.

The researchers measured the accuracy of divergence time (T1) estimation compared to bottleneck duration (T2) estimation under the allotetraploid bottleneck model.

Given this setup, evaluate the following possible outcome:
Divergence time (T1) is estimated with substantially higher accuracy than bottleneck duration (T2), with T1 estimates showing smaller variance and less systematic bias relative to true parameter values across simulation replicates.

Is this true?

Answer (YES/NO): NO